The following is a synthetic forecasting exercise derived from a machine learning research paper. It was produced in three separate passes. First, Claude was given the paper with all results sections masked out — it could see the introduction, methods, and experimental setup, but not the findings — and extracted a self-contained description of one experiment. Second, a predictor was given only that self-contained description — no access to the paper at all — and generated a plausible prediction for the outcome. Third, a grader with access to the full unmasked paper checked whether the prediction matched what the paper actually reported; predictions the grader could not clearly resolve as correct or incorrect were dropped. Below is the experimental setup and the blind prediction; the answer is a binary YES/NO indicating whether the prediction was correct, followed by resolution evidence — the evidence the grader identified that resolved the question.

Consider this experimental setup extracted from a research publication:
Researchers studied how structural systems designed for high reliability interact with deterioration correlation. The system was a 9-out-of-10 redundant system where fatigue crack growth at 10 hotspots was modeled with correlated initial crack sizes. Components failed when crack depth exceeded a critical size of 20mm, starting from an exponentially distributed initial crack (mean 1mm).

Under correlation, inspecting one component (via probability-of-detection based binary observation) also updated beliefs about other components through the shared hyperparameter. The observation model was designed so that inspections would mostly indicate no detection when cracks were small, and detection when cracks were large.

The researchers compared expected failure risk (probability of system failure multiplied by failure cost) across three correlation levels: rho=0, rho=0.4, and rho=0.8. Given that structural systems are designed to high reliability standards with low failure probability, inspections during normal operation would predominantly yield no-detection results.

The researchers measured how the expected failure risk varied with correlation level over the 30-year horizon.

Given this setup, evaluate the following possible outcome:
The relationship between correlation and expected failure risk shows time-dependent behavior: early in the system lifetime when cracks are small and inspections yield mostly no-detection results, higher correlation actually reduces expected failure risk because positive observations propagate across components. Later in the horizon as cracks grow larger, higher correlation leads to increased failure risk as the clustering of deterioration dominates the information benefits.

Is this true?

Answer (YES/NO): NO